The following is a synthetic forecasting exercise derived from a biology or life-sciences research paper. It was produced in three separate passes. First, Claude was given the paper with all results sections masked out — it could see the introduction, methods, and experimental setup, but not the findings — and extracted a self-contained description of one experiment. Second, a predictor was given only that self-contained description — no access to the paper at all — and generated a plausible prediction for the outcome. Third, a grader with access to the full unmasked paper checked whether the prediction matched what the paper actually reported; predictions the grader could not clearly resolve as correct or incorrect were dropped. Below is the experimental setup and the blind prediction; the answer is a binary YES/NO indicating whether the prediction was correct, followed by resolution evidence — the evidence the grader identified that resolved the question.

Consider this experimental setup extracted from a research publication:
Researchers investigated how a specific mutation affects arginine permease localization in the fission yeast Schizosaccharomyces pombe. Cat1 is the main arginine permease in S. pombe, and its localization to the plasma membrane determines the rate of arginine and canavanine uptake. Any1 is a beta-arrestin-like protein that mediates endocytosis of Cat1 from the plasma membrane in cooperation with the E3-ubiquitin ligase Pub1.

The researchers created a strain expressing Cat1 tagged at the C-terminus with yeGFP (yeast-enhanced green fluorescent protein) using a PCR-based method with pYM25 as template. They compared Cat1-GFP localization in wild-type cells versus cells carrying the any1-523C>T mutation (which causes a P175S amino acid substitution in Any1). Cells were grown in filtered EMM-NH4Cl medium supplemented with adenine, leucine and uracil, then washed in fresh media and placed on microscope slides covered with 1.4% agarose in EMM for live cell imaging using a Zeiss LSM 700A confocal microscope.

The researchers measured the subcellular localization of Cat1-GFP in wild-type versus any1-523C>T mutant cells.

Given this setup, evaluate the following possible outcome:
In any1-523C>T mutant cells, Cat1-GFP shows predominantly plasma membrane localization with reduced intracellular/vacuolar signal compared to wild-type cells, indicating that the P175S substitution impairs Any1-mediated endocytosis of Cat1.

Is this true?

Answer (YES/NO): NO